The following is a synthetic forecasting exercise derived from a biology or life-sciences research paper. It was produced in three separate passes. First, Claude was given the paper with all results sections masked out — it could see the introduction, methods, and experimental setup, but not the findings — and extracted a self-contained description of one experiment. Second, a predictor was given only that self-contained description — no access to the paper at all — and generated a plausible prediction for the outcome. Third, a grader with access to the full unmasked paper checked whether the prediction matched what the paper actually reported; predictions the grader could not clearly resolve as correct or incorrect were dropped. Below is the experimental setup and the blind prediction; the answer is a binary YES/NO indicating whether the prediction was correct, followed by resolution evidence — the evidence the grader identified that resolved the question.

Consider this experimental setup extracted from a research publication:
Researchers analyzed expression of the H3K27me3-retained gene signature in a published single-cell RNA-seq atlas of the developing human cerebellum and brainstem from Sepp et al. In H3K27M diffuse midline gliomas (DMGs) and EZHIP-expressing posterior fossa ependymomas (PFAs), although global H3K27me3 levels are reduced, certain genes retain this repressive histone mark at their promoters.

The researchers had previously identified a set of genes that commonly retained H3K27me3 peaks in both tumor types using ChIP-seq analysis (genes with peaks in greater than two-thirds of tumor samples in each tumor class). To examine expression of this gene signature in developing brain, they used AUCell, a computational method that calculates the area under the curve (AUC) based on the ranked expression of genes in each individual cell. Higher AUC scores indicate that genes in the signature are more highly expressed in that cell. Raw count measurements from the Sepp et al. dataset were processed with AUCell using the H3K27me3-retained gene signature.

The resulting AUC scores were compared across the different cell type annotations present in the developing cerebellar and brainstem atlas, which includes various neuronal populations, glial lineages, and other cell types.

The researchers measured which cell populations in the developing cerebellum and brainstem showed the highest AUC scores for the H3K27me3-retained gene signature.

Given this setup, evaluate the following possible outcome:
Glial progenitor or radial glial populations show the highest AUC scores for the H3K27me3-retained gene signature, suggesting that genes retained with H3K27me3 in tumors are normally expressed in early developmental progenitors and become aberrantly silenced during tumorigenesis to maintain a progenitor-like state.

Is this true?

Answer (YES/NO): NO